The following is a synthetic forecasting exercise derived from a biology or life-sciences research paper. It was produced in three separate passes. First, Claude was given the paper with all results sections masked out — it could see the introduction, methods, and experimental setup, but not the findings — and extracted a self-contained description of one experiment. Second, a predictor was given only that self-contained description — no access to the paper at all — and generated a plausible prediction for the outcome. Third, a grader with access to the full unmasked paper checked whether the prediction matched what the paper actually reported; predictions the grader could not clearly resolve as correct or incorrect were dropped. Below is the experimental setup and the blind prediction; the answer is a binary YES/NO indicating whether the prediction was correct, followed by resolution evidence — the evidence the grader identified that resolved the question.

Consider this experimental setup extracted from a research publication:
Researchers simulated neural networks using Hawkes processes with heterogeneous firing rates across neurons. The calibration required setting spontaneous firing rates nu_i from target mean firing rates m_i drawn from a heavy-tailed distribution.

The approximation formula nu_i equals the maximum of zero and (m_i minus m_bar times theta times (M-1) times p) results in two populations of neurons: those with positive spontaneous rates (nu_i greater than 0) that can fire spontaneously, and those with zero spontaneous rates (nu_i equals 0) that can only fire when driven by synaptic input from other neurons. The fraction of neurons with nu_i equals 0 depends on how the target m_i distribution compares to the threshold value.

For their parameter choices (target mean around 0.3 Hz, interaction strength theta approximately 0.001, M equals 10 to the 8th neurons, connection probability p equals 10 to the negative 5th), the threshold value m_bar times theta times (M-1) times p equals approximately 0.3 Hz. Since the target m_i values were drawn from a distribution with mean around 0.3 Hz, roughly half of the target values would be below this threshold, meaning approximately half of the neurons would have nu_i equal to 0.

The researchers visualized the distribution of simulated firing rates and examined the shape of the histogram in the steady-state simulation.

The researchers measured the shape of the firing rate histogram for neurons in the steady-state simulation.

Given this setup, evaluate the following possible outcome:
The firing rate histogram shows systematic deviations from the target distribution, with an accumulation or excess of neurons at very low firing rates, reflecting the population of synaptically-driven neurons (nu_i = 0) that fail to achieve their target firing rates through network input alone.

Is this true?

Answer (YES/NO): NO